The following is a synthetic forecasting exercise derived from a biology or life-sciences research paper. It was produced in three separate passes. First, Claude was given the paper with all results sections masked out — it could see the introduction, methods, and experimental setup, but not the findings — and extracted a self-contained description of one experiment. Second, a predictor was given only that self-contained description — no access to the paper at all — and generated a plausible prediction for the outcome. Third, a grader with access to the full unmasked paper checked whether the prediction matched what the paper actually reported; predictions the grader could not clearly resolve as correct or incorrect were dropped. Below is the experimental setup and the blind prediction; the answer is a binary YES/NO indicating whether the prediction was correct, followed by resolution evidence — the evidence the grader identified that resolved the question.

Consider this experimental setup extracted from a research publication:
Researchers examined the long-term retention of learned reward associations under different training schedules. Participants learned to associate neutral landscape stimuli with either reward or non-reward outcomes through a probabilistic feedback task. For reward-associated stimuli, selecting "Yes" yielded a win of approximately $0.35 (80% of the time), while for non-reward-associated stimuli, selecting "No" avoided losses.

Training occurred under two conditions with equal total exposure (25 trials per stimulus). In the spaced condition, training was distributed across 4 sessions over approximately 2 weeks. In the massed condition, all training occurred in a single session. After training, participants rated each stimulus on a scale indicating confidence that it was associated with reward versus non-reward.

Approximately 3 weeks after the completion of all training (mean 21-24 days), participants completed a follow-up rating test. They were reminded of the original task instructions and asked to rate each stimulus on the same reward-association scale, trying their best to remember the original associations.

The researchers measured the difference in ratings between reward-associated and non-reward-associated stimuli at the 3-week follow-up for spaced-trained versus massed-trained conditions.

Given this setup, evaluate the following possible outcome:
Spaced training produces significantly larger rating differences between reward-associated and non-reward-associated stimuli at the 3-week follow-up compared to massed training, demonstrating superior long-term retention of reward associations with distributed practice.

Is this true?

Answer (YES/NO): YES